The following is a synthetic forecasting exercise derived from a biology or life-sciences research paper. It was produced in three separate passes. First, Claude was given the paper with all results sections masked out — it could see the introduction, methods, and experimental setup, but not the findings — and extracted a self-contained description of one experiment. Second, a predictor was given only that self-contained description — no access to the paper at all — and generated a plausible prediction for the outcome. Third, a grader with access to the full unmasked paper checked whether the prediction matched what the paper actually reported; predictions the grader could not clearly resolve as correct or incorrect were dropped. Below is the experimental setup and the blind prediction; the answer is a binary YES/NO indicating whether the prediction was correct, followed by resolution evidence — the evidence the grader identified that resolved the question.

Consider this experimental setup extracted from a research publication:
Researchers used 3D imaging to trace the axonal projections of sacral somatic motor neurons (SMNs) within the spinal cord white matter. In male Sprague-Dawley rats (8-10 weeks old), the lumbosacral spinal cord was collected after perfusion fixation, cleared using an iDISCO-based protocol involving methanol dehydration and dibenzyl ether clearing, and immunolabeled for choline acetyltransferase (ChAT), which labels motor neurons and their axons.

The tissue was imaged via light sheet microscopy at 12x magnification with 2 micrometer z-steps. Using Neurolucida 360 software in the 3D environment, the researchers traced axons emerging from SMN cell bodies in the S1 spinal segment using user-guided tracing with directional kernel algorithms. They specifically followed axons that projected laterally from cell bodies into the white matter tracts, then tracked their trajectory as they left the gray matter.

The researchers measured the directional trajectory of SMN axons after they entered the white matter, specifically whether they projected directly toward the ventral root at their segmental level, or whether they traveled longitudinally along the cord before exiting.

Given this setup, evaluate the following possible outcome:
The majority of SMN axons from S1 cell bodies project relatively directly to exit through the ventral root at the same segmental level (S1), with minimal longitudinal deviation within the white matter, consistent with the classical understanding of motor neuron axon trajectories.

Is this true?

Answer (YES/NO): NO